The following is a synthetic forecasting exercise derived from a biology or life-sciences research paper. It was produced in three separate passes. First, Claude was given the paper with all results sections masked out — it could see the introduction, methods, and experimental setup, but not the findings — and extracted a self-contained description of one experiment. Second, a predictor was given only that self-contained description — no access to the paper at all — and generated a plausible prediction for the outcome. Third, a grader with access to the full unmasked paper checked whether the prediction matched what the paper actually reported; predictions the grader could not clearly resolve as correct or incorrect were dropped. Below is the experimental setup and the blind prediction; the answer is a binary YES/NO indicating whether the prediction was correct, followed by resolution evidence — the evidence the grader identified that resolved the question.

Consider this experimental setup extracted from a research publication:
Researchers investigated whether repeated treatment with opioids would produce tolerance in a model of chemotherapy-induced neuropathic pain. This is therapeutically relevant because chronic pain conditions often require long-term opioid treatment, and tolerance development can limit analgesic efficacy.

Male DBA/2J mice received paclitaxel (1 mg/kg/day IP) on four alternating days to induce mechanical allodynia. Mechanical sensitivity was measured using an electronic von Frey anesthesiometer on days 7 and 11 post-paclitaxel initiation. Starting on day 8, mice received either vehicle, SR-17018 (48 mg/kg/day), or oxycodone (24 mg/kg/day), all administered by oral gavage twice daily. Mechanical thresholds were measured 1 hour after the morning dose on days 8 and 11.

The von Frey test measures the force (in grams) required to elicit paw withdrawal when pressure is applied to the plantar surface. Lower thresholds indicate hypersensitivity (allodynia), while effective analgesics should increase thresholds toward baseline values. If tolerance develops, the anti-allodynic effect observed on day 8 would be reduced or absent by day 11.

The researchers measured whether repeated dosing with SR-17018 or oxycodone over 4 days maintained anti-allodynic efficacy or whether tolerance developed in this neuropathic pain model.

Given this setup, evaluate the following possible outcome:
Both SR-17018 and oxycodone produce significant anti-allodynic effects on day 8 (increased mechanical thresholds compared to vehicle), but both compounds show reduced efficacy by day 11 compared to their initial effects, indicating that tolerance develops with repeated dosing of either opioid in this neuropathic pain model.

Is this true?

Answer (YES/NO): NO